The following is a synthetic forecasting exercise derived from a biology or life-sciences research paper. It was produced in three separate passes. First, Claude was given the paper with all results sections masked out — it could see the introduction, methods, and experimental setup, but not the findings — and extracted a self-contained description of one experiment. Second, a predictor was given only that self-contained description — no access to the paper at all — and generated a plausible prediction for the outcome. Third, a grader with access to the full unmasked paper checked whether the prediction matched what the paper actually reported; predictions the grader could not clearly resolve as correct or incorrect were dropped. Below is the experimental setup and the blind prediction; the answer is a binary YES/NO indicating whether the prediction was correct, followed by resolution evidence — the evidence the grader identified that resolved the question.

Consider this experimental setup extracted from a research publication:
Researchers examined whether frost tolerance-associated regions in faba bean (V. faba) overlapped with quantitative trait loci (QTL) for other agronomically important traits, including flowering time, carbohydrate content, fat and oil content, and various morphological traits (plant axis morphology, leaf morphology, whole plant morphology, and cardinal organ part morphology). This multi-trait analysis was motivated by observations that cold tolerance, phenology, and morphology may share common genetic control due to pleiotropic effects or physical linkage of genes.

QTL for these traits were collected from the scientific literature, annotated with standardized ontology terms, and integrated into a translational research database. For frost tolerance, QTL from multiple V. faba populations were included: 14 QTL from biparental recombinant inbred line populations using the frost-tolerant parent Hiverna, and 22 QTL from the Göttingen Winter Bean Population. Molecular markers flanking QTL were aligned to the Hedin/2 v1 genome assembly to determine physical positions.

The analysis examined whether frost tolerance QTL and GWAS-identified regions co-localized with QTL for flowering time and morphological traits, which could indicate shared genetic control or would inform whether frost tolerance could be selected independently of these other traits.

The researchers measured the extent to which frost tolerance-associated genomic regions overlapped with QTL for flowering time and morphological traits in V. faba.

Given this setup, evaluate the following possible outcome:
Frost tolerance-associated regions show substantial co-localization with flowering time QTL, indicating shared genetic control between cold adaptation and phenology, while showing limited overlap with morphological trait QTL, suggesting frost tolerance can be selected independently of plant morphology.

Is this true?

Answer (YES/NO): NO